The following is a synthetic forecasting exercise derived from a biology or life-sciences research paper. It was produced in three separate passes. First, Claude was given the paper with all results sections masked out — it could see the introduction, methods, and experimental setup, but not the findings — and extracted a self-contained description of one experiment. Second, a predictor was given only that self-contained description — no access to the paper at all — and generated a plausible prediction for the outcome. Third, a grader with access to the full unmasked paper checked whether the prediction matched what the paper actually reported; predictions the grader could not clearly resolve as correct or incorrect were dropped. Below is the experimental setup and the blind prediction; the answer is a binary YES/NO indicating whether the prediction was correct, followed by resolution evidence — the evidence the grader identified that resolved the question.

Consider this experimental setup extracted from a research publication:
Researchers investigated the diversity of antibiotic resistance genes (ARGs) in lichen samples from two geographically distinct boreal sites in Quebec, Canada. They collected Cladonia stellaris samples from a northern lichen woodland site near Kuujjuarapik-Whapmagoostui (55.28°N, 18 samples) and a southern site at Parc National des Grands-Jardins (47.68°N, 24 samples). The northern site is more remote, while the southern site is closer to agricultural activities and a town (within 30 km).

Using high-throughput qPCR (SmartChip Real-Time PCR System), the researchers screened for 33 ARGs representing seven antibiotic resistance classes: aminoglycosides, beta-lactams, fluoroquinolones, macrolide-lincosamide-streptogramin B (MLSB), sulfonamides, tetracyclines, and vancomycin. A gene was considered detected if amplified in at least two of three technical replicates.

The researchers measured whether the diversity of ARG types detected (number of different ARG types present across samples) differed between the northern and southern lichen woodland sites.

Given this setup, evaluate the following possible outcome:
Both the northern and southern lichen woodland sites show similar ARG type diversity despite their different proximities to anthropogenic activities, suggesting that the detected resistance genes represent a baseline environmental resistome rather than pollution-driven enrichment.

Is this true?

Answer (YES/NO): NO